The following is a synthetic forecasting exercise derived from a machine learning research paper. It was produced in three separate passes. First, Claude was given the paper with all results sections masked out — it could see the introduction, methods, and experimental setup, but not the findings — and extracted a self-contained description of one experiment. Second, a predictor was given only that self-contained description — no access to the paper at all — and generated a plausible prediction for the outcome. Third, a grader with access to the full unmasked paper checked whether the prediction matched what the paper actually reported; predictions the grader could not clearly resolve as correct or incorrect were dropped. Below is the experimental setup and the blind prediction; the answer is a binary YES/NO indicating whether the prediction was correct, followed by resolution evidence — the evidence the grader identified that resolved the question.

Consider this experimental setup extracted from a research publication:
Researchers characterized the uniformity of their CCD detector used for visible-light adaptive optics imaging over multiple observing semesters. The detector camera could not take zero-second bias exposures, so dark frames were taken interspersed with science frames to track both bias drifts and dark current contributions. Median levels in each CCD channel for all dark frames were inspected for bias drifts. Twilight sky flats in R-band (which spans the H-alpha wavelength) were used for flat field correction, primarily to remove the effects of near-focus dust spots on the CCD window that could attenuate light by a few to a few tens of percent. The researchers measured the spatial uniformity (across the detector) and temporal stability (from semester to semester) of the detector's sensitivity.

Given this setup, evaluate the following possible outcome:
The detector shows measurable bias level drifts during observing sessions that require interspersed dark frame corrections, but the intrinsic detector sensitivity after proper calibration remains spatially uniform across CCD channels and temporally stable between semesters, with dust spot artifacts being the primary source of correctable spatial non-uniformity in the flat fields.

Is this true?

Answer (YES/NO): NO